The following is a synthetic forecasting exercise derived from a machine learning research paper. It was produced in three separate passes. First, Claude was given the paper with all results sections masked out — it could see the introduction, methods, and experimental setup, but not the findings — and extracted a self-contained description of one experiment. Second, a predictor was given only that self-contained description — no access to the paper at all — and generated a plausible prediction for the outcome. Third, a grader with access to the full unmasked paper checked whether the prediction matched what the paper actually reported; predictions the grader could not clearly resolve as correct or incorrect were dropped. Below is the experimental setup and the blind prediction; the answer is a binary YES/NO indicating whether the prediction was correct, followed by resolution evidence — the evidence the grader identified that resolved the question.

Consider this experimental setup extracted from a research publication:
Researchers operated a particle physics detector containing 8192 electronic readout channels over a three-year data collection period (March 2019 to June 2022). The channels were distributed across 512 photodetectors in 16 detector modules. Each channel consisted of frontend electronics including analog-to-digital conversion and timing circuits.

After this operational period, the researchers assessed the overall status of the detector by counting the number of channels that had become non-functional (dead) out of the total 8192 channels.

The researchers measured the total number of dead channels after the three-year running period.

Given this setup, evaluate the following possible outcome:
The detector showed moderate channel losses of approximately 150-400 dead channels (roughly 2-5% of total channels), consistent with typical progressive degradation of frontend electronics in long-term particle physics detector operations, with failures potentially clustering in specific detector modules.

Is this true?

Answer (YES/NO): NO